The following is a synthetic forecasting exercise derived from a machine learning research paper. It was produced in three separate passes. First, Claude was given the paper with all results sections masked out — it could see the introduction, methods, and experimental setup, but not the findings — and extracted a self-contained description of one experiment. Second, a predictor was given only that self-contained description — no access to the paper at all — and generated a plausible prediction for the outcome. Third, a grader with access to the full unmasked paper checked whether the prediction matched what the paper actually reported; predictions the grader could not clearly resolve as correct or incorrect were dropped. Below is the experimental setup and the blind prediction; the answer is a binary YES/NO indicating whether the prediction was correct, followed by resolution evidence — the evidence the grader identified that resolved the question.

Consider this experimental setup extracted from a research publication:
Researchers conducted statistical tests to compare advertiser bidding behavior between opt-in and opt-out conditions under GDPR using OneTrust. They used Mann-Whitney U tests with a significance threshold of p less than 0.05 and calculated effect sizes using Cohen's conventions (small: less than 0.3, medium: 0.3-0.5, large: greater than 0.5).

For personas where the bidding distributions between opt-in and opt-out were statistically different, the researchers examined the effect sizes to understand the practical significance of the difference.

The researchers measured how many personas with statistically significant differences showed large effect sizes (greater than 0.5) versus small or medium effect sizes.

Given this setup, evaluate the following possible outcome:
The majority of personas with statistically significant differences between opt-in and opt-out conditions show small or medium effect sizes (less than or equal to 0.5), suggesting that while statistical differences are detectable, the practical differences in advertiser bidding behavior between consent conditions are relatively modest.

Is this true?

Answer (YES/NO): YES